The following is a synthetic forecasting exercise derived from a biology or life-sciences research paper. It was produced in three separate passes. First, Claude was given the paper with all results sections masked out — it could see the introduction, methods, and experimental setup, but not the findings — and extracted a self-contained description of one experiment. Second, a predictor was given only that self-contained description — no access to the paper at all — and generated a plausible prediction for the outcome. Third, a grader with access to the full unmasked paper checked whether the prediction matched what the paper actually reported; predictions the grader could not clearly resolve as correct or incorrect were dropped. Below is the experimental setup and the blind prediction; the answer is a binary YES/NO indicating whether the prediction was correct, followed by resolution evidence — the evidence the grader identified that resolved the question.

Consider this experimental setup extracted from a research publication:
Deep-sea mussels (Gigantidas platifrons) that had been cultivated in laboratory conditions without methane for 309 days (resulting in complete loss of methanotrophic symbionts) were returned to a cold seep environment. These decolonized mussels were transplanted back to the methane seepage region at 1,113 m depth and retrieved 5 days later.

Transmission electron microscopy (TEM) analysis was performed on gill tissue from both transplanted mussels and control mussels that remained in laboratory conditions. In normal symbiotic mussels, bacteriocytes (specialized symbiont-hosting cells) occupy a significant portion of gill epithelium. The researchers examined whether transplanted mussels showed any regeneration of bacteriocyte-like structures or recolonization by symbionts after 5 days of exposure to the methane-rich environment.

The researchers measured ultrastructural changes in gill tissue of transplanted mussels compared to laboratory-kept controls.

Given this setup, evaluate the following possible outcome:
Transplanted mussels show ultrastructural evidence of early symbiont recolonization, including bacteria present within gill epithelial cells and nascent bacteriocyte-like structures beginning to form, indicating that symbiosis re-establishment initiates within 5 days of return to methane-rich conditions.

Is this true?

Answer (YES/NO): NO